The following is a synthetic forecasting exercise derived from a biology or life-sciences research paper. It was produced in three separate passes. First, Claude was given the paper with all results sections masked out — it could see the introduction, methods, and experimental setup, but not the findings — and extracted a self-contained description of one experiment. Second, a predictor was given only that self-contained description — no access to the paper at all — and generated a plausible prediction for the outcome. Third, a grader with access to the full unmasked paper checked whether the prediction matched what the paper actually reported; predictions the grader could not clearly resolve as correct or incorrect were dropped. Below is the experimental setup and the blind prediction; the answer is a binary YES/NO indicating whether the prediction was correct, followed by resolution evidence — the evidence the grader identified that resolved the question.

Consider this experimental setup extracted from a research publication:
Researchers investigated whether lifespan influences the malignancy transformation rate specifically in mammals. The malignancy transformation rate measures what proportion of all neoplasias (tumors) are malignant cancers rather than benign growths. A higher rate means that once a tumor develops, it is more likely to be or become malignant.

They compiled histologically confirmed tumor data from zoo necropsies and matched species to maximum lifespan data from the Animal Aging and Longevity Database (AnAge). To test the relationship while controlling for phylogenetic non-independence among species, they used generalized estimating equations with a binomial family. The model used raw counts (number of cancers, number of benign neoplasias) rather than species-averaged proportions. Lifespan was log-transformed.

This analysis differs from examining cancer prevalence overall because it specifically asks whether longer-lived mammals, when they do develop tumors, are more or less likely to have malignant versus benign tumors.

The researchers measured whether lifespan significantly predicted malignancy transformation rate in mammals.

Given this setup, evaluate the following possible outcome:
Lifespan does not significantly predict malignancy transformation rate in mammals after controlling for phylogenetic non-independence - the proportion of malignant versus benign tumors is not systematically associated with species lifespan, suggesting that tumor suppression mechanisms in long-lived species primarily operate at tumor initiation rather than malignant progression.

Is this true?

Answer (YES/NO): NO